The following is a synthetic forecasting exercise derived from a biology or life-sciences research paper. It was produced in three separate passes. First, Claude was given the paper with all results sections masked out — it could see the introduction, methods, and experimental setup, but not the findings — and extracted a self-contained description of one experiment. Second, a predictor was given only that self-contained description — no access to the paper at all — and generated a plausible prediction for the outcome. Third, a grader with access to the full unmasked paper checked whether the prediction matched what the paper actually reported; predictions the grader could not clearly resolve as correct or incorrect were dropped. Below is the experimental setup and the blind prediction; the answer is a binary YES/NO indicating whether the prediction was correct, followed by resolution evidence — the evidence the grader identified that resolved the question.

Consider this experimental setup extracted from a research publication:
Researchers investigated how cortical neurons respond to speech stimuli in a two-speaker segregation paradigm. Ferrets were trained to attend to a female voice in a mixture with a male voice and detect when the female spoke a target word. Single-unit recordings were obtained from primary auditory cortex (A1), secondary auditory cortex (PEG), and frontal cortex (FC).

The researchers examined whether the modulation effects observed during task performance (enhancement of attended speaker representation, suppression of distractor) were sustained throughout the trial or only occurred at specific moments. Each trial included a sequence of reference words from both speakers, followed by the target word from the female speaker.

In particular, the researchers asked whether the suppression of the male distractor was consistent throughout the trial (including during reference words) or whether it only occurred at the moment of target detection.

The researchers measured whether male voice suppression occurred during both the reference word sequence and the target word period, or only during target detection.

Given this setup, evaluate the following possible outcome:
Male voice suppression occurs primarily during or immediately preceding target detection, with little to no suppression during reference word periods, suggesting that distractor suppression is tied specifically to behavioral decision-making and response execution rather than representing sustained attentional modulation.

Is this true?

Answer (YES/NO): NO